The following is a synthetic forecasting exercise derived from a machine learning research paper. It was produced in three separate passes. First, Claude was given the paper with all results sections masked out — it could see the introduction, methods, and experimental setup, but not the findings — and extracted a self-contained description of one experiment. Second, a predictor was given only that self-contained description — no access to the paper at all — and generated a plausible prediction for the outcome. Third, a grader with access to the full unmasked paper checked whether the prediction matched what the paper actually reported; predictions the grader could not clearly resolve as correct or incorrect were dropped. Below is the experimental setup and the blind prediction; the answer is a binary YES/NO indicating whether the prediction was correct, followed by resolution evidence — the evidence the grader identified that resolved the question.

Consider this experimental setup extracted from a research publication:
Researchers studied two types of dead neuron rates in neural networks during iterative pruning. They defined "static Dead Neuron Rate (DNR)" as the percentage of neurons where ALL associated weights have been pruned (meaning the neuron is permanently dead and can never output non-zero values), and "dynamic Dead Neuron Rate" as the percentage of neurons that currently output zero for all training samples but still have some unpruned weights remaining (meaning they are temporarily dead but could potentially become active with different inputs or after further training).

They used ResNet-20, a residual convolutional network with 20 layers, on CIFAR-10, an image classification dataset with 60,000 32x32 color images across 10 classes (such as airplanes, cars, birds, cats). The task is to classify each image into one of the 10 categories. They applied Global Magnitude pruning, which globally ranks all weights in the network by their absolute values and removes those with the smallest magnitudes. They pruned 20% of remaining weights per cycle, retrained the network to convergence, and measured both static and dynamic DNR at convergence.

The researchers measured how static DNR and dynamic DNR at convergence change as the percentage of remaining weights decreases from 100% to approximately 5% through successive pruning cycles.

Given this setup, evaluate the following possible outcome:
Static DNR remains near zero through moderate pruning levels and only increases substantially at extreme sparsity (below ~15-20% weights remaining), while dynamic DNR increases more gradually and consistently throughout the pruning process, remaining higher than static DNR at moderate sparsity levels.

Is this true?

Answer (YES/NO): NO